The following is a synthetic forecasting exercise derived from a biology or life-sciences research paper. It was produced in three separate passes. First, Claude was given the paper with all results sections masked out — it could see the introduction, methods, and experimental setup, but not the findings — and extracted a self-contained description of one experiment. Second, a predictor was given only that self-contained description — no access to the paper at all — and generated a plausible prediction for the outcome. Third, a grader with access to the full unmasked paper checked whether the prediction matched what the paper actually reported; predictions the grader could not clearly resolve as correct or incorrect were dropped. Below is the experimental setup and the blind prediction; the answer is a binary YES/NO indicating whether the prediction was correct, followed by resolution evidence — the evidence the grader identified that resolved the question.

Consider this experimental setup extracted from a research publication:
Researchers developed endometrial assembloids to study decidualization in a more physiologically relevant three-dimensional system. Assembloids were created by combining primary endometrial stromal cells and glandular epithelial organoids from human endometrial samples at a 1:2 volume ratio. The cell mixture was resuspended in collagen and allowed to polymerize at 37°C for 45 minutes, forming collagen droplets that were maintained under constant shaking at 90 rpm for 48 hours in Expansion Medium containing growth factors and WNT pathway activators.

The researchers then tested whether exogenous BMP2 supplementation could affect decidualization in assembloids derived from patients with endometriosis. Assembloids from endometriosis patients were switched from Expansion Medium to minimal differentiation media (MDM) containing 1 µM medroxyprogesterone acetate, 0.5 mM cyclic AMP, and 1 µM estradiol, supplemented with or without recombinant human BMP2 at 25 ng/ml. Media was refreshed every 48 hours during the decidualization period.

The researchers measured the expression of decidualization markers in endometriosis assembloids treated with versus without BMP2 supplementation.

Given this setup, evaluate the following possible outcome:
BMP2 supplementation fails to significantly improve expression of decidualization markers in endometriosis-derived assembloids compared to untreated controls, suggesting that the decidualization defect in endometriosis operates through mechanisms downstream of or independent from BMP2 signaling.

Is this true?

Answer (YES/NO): NO